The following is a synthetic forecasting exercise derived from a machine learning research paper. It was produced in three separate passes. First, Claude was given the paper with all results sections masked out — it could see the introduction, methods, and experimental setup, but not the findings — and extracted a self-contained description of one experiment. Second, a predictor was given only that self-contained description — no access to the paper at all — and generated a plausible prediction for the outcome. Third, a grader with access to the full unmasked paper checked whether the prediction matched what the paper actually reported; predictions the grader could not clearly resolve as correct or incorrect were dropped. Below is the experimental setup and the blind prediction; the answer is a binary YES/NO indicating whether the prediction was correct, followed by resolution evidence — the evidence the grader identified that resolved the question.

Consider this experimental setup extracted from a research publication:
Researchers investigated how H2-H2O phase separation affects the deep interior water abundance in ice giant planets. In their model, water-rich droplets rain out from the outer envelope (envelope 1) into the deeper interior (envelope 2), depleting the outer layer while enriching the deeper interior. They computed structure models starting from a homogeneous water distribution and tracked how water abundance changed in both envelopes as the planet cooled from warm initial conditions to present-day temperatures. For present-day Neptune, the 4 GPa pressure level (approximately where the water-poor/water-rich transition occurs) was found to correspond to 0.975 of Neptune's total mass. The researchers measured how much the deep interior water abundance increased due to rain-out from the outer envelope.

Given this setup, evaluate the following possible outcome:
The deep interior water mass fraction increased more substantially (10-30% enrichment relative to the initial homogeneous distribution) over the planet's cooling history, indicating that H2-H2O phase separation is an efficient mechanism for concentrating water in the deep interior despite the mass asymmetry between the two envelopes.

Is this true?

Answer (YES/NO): NO